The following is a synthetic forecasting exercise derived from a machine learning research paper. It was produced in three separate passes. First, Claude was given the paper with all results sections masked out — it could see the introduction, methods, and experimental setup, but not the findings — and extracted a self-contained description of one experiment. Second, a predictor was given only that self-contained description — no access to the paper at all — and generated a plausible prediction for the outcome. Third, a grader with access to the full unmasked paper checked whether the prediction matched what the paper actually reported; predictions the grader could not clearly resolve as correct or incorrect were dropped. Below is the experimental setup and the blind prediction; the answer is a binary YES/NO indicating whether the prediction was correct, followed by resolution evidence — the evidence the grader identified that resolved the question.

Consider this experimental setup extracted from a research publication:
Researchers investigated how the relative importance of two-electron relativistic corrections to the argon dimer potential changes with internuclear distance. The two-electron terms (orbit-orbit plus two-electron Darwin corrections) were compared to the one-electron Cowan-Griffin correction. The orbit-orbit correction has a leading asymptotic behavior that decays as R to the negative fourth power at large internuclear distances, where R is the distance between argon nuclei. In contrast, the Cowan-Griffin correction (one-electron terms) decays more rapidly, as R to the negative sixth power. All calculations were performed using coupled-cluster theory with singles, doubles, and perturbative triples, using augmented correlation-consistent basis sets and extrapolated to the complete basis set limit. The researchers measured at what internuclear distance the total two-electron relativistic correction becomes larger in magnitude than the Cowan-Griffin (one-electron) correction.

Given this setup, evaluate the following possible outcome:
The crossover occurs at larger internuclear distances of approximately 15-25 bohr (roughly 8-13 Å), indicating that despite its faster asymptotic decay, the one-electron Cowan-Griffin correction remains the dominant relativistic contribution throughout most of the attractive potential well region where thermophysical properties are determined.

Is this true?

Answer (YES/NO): NO